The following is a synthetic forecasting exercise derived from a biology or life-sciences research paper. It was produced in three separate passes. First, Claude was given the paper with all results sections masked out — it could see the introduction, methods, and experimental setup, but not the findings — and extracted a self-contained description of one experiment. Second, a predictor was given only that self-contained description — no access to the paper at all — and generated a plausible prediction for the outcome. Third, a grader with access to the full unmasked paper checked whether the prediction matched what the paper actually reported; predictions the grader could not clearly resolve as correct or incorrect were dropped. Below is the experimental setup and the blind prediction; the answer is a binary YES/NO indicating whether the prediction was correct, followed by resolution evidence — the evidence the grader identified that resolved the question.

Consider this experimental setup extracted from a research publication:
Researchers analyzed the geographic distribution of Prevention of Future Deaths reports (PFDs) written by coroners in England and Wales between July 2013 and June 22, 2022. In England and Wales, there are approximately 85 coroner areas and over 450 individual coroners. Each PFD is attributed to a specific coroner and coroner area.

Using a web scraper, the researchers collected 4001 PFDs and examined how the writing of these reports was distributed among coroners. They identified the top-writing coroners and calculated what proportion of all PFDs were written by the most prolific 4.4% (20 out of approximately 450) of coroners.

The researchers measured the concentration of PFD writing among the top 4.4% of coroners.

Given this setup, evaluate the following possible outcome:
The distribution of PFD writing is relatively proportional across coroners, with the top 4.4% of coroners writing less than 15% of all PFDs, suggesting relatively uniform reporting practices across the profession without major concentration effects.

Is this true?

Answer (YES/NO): NO